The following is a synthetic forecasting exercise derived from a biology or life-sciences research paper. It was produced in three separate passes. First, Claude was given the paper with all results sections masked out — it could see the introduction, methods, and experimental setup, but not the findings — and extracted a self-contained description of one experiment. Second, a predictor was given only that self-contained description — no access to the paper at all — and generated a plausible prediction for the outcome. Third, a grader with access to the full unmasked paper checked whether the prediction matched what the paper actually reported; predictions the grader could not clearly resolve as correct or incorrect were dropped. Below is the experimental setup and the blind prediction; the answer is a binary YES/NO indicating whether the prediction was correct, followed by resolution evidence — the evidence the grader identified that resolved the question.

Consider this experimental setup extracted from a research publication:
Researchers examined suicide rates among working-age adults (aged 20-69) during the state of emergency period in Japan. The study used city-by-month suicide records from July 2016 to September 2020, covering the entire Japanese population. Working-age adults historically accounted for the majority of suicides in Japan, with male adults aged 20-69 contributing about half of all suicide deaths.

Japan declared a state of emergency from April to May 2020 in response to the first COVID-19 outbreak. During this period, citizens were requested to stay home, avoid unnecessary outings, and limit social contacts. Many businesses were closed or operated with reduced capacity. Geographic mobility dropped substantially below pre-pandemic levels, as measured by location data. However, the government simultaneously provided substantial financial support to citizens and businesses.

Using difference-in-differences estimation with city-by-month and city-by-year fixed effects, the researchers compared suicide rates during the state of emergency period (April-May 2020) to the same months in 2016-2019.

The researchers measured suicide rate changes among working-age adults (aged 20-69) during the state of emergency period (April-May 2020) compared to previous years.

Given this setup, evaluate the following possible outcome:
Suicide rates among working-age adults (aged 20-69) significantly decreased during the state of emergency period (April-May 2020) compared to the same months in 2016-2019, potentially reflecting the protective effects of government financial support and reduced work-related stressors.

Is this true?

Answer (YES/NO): YES